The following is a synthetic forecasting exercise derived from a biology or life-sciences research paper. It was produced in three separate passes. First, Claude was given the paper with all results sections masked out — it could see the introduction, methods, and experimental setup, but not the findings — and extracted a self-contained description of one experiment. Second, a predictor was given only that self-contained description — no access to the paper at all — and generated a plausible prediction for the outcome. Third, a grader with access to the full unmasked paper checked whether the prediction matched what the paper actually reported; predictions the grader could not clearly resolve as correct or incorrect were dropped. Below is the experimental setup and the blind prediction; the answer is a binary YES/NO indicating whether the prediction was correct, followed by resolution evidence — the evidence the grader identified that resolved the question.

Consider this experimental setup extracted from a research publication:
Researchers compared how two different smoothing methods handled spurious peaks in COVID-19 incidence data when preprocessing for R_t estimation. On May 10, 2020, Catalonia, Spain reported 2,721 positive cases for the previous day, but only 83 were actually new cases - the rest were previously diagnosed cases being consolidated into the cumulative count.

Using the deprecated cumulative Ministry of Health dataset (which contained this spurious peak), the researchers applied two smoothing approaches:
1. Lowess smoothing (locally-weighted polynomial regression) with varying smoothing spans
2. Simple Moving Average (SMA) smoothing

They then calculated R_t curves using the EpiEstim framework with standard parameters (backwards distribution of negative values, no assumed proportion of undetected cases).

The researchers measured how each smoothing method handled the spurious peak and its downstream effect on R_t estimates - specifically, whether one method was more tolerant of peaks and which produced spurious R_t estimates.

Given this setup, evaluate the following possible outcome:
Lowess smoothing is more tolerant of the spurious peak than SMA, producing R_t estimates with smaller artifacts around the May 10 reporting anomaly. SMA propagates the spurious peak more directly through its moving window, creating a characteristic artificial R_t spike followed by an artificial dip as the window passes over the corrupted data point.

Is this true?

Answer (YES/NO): YES